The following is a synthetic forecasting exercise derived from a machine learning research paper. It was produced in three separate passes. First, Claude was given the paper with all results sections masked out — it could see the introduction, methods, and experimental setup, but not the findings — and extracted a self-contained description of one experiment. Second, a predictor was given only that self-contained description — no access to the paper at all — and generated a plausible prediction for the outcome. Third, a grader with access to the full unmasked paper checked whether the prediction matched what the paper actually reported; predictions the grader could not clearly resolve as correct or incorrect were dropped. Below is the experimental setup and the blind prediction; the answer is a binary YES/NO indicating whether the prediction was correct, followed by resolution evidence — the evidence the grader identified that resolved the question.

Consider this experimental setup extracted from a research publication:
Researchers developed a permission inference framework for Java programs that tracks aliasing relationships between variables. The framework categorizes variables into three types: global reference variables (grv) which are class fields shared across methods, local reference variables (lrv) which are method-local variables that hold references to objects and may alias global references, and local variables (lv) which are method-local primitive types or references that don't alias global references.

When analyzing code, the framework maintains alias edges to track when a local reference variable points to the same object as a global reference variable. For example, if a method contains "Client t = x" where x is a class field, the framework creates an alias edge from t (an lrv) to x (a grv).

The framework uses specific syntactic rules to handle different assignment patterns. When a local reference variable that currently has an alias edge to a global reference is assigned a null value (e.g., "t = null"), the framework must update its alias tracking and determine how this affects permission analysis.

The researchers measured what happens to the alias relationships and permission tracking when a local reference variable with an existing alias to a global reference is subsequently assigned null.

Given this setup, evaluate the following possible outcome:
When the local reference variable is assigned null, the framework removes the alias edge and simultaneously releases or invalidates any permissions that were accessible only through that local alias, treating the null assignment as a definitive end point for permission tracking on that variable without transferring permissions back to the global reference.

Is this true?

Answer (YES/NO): NO